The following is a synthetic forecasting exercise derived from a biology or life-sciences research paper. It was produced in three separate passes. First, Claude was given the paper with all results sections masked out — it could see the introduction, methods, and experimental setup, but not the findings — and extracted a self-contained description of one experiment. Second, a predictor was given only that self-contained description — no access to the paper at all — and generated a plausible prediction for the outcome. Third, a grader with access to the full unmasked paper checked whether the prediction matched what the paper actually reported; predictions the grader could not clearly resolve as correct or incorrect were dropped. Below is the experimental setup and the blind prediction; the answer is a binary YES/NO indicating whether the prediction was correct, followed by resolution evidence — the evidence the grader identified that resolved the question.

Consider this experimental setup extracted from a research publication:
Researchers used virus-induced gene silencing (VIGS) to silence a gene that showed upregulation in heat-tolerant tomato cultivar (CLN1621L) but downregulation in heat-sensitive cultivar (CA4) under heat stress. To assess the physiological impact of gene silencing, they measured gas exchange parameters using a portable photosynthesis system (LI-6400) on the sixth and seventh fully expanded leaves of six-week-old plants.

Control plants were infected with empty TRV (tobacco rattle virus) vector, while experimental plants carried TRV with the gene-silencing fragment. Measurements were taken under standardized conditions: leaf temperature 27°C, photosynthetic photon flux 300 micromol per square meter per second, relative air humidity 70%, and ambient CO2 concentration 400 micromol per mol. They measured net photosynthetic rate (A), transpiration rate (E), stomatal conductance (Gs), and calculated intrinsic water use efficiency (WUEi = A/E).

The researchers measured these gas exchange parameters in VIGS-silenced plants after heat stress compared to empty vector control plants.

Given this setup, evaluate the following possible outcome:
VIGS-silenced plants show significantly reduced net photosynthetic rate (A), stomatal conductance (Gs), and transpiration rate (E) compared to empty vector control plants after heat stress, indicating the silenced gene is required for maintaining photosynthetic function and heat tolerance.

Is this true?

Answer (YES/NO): NO